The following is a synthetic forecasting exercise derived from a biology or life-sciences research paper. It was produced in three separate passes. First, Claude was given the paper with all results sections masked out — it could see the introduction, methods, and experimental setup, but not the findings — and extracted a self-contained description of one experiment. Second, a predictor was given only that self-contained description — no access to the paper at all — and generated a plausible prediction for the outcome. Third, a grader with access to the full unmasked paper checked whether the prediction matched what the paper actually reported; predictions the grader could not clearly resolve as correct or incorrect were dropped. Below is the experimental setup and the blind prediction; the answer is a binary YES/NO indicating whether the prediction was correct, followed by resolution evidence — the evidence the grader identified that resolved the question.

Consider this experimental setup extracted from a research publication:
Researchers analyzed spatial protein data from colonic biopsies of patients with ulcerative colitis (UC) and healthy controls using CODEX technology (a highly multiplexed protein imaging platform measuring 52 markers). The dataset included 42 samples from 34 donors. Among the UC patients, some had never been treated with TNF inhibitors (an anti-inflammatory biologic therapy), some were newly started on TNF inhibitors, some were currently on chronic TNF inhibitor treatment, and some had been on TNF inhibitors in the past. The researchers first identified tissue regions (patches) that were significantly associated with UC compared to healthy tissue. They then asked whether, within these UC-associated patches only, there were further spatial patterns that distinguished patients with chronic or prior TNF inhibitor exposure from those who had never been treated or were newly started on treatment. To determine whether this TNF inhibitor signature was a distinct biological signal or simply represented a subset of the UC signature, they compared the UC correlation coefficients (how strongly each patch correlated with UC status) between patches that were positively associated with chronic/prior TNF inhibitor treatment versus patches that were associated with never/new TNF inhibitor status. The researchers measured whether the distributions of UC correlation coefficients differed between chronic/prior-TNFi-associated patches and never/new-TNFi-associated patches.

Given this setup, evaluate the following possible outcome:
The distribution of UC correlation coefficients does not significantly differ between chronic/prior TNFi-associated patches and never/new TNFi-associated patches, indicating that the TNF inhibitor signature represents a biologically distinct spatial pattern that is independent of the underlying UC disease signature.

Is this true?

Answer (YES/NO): YES